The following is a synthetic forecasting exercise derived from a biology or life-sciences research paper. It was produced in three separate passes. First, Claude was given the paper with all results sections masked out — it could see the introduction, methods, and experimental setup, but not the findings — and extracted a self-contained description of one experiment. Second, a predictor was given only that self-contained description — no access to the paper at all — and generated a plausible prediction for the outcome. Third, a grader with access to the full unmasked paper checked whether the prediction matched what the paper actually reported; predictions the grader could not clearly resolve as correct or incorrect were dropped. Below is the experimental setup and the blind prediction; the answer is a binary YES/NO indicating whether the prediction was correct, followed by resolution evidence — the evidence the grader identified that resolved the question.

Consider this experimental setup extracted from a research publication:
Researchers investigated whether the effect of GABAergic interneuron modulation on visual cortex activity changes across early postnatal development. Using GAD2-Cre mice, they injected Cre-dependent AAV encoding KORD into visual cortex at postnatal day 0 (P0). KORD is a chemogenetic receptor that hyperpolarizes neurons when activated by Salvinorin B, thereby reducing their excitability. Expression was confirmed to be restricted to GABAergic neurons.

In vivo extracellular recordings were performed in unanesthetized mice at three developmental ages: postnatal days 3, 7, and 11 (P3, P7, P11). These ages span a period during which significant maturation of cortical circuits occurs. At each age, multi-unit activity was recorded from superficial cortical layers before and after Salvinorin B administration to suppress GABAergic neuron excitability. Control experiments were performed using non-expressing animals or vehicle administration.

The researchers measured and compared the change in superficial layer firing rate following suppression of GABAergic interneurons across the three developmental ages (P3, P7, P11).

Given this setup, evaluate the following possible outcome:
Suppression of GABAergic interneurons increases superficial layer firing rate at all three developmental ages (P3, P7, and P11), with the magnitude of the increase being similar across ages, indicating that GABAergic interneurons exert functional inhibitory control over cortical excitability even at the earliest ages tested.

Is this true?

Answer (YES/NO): YES